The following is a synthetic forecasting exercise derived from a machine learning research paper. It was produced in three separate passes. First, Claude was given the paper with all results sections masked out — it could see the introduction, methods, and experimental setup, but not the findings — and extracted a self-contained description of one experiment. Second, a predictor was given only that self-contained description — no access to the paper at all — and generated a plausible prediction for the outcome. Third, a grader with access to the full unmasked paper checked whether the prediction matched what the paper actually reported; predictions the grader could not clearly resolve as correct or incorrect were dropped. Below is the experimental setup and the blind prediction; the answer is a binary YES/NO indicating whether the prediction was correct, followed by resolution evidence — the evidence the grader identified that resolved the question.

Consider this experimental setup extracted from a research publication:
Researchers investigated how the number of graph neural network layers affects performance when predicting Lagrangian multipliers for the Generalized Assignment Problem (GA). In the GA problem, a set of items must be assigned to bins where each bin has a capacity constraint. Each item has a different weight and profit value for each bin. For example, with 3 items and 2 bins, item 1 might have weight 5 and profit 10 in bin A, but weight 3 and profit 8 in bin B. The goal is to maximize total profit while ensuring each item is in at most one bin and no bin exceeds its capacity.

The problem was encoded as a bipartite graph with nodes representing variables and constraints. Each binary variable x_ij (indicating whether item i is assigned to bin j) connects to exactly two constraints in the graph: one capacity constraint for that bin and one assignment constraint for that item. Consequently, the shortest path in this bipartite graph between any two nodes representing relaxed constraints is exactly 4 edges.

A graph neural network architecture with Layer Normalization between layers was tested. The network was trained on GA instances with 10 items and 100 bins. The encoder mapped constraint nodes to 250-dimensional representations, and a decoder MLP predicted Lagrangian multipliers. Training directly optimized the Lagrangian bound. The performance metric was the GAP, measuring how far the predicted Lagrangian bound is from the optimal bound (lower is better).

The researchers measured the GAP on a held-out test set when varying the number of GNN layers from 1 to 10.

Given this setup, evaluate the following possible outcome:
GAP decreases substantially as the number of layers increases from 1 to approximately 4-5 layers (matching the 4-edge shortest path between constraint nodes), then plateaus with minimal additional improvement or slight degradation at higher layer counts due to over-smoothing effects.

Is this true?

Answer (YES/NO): YES